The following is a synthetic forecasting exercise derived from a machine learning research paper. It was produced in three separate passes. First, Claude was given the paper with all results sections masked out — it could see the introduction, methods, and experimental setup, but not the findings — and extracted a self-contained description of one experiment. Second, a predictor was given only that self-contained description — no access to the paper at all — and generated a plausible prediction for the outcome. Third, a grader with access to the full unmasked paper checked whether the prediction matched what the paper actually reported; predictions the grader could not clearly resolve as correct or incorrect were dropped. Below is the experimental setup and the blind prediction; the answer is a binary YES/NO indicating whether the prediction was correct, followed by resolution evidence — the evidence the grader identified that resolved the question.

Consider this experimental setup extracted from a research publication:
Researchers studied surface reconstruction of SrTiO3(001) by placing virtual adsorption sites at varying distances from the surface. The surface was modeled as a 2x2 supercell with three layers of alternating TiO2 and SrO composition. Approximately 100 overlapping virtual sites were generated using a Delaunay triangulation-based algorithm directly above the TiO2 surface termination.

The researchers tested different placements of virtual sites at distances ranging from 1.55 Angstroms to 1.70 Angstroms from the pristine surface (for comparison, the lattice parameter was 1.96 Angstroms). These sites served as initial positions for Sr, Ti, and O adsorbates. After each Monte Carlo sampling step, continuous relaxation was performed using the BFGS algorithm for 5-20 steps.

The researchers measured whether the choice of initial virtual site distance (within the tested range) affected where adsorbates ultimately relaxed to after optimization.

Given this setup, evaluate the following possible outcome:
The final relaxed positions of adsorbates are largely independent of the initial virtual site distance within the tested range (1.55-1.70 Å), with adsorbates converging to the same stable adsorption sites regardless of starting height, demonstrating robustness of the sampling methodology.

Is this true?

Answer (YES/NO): YES